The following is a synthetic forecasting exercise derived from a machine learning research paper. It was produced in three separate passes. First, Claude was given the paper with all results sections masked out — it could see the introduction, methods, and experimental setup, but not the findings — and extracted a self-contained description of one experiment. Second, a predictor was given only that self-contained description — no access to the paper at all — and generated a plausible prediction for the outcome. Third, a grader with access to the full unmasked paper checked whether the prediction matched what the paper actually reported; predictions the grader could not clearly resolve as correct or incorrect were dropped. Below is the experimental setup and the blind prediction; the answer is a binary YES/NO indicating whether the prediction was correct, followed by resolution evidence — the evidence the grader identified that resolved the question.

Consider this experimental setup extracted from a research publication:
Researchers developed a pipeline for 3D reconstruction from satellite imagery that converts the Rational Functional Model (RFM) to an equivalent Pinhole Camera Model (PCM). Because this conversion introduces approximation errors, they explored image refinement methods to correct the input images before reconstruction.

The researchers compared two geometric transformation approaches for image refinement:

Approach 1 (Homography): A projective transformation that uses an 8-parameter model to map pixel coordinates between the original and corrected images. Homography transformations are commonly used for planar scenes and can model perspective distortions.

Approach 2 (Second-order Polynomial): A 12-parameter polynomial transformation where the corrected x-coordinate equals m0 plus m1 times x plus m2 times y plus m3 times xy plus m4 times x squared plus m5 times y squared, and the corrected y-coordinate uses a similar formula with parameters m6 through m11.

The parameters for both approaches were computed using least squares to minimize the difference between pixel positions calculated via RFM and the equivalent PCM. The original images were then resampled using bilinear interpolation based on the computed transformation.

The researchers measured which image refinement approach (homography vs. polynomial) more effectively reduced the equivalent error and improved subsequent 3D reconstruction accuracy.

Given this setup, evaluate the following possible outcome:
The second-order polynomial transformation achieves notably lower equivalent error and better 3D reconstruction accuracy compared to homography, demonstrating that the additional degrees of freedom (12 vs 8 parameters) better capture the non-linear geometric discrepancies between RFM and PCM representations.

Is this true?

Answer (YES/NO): YES